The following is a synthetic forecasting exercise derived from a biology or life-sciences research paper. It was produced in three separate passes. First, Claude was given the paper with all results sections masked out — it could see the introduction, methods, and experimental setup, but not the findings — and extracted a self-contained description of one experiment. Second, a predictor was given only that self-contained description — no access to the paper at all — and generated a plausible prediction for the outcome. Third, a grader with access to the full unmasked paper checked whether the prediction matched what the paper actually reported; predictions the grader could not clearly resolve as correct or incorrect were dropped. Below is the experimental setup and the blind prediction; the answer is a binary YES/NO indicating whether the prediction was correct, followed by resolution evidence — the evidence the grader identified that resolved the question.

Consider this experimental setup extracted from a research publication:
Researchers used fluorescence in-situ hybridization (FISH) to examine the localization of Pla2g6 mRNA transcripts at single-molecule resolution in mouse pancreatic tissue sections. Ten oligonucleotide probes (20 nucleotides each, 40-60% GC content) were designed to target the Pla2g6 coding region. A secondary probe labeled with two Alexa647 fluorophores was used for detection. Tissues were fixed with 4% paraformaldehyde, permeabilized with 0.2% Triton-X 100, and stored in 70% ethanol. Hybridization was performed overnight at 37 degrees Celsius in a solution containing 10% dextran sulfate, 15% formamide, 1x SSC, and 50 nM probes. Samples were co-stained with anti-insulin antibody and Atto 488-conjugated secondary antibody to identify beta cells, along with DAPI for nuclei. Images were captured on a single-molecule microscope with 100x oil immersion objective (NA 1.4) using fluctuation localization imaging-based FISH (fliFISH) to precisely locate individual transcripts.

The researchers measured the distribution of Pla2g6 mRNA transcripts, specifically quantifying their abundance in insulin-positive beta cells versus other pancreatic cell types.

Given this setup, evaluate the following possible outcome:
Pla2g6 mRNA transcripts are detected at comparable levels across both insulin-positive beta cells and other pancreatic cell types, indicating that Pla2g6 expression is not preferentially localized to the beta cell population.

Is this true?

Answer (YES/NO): NO